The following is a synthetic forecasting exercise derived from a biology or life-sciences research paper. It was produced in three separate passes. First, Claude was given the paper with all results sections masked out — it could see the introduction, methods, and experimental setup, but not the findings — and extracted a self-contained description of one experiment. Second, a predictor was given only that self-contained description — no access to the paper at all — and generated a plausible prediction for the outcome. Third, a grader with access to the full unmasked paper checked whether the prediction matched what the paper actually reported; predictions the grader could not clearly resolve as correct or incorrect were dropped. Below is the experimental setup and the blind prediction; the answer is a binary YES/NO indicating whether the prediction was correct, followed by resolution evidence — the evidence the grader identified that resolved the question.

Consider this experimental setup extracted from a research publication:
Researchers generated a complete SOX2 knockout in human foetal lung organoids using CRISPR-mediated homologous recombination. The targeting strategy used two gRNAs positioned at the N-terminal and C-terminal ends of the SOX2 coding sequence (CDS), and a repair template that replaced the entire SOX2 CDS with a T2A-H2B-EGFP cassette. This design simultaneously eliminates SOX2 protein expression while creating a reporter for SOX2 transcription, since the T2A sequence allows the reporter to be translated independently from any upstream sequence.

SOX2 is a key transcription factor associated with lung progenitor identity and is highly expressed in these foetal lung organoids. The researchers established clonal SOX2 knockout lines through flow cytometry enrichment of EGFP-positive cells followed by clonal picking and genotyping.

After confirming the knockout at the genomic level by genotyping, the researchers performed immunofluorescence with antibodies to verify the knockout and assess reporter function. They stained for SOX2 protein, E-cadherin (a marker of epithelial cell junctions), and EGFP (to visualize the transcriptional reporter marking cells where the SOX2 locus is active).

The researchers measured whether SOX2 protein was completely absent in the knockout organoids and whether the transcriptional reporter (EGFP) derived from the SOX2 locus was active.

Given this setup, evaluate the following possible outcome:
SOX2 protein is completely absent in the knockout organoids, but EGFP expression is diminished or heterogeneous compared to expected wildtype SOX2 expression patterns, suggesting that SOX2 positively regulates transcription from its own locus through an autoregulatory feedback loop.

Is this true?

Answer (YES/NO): NO